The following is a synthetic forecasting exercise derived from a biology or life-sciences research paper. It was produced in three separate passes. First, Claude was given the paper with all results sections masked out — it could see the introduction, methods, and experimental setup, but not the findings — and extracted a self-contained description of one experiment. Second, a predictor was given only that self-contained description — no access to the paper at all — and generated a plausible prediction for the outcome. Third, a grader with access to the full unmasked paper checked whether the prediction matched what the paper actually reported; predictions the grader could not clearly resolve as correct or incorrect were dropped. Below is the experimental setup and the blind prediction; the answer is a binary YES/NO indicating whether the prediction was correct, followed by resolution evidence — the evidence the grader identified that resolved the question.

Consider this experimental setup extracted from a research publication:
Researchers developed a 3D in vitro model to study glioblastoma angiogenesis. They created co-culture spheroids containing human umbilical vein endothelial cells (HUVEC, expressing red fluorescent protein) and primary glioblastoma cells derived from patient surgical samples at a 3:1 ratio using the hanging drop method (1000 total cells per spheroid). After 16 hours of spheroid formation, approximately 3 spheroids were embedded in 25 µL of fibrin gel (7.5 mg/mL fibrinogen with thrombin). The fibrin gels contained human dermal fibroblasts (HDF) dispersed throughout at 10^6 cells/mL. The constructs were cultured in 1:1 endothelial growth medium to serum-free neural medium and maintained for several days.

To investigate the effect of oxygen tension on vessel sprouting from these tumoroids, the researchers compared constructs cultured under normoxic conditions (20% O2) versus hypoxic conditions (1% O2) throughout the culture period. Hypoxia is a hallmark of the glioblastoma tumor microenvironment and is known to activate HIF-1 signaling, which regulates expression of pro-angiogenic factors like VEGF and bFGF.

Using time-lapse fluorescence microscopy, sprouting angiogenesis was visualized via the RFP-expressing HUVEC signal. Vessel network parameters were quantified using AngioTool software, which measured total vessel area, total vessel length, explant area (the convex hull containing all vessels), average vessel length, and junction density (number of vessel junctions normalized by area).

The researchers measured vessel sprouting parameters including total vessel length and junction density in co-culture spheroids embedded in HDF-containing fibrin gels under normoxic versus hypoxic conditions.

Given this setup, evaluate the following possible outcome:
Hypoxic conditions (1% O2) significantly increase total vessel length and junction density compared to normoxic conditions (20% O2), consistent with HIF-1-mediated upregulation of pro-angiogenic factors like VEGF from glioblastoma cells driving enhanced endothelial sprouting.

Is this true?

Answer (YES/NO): NO